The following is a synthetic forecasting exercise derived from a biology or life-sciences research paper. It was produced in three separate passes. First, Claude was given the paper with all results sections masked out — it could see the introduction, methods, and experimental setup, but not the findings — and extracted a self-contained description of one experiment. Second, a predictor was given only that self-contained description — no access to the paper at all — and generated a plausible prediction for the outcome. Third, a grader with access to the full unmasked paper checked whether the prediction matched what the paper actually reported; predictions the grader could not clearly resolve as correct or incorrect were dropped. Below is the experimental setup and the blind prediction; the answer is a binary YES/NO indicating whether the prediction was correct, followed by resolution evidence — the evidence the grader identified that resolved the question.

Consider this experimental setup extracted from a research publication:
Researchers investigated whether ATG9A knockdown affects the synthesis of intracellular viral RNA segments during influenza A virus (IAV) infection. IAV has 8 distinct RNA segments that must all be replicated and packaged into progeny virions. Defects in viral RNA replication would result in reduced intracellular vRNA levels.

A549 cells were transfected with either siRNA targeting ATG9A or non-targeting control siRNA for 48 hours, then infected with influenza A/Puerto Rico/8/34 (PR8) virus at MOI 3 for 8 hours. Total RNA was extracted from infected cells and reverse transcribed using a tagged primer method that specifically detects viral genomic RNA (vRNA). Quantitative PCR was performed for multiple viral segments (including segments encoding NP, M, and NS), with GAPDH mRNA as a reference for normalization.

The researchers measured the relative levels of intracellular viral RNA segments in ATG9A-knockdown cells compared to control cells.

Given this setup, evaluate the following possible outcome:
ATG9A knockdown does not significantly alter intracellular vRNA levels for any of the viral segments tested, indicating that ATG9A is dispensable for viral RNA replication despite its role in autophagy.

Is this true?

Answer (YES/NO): NO